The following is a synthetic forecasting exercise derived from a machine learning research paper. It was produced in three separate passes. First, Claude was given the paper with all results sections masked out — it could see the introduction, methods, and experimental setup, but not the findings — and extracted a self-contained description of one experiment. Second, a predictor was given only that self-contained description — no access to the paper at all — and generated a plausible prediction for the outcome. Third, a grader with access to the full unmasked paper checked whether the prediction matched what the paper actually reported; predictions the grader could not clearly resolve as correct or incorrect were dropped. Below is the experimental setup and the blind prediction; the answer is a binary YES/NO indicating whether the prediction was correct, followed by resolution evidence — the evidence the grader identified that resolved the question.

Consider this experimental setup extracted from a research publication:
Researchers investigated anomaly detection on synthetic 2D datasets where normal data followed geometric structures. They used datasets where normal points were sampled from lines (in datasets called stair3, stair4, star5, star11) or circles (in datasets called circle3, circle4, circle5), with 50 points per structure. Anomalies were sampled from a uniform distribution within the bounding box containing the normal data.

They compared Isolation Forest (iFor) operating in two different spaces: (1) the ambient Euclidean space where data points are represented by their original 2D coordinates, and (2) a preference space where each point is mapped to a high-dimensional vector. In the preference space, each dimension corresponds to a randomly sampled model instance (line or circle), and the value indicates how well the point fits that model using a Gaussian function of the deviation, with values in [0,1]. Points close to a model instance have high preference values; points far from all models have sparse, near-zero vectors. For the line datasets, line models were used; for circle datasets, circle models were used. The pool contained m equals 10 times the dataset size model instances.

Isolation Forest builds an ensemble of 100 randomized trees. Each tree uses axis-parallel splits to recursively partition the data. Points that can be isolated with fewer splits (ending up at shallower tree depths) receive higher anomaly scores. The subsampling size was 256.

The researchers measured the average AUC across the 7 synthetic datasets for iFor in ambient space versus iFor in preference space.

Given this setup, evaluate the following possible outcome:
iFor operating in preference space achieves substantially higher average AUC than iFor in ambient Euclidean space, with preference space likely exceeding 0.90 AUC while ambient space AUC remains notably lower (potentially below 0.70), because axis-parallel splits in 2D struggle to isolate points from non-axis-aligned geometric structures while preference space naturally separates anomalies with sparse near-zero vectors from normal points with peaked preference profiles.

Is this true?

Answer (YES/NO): NO